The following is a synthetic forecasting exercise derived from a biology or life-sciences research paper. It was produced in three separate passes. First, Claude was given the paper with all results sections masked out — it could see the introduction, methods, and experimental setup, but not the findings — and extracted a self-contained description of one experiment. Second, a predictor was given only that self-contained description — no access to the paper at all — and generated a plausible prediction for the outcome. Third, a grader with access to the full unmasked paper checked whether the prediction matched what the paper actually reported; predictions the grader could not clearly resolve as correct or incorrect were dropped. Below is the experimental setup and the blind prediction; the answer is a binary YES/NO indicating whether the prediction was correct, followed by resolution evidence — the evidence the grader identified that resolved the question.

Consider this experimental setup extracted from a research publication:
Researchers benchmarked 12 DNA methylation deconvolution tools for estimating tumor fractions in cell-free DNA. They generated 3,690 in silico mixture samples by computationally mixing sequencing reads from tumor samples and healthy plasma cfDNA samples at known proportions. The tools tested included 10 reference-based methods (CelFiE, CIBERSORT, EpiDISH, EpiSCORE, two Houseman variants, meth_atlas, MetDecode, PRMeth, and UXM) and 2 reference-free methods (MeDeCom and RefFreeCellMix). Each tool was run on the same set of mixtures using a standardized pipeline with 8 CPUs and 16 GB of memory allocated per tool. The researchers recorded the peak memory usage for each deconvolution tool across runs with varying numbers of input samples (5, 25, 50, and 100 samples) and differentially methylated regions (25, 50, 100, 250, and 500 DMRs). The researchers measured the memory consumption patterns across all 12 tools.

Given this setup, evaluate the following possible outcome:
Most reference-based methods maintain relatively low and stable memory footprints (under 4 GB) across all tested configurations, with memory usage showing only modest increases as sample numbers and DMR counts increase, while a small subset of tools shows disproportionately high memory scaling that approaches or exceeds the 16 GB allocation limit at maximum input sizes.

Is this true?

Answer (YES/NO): NO